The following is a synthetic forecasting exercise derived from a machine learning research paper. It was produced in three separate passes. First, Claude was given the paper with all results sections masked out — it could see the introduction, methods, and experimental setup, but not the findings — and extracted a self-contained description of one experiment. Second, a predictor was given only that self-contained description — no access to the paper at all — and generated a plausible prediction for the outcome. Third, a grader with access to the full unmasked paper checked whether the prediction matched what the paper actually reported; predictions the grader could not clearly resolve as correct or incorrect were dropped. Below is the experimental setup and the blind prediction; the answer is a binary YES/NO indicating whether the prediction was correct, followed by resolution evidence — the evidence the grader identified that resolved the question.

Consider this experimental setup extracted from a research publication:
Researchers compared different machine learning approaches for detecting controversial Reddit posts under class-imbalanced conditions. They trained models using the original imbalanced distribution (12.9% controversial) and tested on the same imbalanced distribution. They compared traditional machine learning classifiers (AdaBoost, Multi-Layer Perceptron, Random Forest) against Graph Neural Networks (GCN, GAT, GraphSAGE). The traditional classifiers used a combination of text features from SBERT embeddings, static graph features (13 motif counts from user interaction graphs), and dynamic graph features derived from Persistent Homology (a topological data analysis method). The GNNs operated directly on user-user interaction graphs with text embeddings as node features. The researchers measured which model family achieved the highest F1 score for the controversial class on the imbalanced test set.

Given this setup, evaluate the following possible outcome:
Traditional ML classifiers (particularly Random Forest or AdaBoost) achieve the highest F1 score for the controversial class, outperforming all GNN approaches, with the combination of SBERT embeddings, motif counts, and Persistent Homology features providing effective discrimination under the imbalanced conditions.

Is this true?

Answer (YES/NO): NO